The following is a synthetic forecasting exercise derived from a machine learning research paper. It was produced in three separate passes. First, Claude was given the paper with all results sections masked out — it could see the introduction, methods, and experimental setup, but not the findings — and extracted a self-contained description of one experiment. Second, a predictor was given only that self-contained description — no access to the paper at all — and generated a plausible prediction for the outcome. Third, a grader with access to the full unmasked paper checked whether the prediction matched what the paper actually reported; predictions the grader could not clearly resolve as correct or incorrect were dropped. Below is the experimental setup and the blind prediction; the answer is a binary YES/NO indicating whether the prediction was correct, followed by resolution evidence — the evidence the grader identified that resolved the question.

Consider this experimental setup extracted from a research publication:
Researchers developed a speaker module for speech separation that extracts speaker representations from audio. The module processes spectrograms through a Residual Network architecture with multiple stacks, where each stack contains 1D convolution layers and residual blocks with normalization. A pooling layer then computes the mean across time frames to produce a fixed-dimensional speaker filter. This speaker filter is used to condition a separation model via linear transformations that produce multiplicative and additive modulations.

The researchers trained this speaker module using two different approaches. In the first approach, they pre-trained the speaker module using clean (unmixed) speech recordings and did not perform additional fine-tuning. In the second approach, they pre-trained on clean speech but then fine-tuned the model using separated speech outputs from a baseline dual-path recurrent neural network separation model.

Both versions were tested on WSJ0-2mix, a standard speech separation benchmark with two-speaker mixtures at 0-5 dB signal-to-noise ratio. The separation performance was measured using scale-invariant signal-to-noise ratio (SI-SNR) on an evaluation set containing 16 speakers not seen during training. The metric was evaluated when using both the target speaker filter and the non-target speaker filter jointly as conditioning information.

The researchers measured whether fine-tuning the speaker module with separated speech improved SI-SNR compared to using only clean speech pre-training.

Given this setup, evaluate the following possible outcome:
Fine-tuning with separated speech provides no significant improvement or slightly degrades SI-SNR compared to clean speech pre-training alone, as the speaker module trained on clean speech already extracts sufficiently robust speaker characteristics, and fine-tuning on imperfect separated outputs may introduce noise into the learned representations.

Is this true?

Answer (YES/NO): NO